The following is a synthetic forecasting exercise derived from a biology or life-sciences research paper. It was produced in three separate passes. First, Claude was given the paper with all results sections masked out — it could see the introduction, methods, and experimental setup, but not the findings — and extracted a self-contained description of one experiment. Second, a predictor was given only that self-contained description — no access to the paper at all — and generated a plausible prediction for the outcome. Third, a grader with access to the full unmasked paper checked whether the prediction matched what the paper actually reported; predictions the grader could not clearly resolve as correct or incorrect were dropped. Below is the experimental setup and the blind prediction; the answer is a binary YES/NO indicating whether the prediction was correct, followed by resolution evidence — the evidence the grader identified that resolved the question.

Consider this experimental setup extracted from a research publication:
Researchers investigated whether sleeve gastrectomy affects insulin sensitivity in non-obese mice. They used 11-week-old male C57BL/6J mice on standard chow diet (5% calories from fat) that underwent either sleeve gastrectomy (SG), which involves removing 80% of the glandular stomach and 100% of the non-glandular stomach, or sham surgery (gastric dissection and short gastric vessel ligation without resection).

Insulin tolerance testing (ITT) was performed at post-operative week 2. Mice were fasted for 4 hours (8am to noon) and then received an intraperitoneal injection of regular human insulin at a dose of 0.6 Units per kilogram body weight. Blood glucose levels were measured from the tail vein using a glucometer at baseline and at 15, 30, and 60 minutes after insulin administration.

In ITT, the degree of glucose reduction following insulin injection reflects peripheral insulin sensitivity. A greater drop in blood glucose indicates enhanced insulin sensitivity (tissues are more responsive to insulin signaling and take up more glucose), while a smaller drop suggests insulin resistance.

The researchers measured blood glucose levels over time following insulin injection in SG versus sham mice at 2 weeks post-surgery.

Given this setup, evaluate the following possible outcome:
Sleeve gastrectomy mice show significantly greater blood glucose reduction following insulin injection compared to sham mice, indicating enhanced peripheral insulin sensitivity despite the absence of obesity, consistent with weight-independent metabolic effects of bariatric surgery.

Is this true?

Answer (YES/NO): NO